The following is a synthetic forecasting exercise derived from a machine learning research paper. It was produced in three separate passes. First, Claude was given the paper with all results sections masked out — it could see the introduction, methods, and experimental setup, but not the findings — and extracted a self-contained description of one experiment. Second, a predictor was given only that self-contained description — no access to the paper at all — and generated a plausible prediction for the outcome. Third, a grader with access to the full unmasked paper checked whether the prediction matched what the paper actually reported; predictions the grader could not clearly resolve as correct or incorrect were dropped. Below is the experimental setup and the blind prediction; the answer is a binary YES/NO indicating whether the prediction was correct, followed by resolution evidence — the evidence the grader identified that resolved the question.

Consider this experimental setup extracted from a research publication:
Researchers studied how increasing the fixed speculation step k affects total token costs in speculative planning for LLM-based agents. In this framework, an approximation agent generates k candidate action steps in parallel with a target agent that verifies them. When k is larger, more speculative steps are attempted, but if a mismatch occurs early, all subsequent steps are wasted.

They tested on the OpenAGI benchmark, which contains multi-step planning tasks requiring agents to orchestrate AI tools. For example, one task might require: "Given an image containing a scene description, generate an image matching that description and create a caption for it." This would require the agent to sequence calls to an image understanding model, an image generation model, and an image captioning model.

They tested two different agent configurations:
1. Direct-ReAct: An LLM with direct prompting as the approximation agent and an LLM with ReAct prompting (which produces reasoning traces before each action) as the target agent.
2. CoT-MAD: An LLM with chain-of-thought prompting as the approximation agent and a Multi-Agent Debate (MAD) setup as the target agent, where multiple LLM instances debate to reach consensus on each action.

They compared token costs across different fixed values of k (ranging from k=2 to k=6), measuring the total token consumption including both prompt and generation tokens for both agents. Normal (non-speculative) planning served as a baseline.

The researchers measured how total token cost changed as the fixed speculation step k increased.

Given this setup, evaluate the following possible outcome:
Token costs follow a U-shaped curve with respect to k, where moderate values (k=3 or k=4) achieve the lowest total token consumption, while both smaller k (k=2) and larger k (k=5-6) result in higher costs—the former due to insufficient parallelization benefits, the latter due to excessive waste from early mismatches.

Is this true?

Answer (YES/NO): NO